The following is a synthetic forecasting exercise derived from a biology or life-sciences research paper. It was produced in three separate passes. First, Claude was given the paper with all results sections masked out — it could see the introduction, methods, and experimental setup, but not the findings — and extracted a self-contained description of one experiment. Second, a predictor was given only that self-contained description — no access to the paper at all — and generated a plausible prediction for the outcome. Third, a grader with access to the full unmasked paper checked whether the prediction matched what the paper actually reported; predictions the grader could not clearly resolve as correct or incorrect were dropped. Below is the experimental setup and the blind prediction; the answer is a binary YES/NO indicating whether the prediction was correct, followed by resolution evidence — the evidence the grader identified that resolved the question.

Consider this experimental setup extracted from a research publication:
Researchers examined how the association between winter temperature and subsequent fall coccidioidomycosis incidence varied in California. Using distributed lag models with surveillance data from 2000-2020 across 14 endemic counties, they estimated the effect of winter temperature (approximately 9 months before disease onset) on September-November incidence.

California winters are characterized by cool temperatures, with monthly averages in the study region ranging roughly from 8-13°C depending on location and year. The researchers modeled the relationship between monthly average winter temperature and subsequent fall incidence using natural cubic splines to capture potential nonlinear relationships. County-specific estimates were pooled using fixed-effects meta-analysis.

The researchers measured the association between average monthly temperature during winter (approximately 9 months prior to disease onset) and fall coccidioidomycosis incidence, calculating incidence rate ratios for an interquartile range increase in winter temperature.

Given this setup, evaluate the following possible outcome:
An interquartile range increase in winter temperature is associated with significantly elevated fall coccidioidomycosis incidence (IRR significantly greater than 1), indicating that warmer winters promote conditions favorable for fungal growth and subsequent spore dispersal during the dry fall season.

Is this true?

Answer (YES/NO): NO